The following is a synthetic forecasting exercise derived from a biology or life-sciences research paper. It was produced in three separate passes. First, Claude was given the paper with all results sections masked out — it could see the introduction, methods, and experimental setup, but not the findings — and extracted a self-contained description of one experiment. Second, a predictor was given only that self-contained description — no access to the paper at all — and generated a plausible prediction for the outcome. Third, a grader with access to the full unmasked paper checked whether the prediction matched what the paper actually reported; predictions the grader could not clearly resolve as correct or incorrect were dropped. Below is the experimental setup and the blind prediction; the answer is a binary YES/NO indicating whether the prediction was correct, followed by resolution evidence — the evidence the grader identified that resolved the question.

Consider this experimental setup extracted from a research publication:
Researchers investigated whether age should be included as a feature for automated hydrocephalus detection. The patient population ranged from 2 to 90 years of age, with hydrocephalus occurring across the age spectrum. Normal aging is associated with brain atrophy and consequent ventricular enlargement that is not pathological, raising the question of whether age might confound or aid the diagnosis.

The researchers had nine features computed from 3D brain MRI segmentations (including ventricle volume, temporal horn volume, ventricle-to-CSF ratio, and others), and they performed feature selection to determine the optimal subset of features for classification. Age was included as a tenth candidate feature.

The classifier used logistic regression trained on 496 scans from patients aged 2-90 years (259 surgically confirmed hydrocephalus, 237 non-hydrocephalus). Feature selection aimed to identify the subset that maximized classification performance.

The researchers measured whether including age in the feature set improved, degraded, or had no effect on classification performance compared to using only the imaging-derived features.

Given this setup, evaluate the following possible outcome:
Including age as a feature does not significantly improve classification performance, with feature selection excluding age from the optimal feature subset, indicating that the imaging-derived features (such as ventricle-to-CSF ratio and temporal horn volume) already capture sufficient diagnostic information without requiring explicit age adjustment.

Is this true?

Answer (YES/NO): YES